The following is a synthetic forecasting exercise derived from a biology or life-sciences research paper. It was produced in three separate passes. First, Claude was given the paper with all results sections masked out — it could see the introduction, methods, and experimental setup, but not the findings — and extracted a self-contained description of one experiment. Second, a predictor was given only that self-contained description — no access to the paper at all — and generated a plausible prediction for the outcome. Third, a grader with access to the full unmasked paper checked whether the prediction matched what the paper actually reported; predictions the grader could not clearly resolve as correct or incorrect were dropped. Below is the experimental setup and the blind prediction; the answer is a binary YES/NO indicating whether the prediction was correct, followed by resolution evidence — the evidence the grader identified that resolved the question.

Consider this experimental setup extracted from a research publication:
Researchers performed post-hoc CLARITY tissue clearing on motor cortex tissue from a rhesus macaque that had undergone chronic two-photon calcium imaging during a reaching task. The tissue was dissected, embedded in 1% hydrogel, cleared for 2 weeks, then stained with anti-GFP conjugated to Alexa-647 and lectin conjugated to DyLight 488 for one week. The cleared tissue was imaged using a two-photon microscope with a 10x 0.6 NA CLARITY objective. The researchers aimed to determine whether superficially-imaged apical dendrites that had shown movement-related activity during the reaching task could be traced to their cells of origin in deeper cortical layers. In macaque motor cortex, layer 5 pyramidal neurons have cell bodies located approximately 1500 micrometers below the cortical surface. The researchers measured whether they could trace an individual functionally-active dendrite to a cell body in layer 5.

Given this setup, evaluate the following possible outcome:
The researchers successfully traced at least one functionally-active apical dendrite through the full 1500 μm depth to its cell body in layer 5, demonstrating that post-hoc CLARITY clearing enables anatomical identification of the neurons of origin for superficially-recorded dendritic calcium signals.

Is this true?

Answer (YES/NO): YES